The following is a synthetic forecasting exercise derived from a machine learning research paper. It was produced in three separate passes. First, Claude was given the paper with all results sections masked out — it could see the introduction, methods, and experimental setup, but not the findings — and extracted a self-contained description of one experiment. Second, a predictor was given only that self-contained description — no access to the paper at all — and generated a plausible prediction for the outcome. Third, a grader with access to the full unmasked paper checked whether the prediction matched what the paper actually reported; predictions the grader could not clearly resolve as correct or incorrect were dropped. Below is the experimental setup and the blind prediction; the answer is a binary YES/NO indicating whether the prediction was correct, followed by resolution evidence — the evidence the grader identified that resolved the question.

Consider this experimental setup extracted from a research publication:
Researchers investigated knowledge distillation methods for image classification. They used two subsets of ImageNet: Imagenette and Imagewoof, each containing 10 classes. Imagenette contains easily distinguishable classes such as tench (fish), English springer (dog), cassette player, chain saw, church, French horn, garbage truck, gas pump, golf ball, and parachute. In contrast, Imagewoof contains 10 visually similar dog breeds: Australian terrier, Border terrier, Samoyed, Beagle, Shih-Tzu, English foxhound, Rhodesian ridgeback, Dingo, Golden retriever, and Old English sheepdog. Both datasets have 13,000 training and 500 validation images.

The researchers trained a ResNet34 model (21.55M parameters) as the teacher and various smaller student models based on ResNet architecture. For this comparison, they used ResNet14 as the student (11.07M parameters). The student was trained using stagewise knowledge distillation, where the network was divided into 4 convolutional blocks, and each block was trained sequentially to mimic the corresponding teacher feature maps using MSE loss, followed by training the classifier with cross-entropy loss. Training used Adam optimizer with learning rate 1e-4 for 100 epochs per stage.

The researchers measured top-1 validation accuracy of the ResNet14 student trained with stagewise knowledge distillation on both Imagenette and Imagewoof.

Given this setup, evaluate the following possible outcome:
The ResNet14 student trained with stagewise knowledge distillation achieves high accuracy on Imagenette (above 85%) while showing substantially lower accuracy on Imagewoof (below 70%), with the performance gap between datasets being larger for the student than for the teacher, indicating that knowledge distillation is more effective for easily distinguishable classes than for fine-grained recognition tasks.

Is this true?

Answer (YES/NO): NO